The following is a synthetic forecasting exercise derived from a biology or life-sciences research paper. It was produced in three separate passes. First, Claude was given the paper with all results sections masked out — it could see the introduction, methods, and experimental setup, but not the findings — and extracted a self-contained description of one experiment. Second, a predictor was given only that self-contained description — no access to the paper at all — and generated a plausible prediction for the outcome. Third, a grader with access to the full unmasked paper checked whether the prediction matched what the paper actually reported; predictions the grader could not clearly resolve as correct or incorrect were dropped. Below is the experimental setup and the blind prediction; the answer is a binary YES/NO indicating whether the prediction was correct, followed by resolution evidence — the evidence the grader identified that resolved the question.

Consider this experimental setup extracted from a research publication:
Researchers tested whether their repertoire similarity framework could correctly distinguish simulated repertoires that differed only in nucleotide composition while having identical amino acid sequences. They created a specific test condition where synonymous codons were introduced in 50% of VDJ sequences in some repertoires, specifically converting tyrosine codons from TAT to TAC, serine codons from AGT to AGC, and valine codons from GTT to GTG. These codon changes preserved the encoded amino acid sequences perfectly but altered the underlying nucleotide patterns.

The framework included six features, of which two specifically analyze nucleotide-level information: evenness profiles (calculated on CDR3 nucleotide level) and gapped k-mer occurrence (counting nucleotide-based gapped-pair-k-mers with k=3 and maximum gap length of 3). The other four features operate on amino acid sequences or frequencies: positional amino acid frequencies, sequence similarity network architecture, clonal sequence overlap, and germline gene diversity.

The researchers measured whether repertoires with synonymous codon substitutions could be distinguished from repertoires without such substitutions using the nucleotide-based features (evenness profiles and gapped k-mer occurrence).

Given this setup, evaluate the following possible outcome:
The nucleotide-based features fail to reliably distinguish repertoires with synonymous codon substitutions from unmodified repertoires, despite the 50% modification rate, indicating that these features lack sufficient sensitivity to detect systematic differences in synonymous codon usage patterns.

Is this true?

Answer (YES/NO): NO